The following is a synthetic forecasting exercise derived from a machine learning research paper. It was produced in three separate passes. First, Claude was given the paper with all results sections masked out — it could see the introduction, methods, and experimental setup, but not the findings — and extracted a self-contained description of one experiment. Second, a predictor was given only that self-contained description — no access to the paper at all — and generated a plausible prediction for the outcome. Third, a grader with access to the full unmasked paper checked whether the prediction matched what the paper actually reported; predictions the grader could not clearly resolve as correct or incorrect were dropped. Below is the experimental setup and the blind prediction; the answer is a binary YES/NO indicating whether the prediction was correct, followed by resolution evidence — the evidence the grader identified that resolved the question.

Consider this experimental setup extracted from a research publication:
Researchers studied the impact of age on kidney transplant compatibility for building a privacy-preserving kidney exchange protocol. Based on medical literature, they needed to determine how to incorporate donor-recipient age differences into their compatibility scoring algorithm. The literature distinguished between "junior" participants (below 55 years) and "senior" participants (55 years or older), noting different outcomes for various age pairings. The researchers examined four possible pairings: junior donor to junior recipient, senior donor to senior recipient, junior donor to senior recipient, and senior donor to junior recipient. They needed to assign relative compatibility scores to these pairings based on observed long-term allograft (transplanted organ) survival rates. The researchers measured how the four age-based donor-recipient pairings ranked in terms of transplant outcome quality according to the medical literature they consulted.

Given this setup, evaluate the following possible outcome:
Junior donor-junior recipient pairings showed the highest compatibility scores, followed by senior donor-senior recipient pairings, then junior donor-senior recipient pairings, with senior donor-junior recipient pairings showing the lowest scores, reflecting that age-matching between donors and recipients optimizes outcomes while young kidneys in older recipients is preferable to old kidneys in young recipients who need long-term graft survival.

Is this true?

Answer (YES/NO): NO